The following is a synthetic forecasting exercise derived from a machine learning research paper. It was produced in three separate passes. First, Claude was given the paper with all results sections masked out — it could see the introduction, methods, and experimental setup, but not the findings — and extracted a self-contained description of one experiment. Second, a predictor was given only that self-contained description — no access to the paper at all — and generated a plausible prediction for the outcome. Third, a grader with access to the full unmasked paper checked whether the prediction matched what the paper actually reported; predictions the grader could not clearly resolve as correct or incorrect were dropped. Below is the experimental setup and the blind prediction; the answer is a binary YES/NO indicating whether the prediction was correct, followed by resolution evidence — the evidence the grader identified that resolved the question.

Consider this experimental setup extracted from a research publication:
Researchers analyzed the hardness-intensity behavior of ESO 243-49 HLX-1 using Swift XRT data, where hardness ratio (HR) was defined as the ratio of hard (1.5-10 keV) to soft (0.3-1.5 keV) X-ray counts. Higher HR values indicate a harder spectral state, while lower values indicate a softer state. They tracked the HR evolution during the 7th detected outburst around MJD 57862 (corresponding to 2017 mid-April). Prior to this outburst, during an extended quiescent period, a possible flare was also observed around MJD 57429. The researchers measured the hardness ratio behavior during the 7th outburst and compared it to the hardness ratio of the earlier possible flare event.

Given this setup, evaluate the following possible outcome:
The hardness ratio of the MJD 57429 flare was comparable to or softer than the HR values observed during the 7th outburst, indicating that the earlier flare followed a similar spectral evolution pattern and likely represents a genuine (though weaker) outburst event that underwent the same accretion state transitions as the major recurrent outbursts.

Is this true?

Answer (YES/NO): NO